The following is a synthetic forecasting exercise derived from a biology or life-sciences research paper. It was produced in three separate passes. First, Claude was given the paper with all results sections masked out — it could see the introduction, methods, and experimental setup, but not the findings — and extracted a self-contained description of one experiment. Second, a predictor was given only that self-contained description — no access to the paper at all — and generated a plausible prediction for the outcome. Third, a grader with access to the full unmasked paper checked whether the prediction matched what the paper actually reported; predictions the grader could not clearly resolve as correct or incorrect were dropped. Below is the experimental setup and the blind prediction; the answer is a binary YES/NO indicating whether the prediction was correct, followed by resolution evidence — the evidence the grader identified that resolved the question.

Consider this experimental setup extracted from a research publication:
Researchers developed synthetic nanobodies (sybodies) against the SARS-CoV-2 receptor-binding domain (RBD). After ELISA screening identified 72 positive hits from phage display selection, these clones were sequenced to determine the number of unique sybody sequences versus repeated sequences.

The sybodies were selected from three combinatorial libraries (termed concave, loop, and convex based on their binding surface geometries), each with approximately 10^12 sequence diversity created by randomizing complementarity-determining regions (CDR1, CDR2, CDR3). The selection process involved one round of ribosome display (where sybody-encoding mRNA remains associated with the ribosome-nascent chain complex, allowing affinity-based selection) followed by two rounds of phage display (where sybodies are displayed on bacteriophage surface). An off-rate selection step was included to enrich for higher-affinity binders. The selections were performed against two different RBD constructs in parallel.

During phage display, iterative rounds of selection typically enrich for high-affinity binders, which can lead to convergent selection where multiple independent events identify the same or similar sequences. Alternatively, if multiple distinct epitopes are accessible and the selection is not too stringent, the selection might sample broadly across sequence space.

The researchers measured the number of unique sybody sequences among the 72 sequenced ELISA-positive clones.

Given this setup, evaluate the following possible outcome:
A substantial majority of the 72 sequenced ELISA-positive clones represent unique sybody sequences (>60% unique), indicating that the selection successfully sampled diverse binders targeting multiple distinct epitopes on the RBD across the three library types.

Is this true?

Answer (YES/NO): YES